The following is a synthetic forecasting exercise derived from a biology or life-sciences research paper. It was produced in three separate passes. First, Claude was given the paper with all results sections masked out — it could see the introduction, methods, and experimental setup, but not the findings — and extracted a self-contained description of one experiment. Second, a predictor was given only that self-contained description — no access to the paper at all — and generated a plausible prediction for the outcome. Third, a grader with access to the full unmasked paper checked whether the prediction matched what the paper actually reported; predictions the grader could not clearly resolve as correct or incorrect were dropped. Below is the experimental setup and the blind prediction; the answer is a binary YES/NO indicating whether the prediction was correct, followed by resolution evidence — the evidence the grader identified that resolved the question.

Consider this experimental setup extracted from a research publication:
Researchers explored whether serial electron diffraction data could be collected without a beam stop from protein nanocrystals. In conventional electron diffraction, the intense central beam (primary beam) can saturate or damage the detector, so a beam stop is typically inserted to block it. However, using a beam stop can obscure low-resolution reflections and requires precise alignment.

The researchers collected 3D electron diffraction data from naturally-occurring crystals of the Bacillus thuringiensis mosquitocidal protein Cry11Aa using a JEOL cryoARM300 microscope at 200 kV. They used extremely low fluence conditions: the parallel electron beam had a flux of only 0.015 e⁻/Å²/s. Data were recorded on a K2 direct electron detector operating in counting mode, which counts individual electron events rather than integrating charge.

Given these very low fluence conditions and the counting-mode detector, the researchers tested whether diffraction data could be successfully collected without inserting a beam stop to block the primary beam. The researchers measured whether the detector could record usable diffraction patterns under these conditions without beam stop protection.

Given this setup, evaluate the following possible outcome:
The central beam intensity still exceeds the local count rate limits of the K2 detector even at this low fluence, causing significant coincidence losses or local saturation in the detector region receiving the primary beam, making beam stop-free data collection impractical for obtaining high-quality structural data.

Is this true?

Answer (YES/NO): NO